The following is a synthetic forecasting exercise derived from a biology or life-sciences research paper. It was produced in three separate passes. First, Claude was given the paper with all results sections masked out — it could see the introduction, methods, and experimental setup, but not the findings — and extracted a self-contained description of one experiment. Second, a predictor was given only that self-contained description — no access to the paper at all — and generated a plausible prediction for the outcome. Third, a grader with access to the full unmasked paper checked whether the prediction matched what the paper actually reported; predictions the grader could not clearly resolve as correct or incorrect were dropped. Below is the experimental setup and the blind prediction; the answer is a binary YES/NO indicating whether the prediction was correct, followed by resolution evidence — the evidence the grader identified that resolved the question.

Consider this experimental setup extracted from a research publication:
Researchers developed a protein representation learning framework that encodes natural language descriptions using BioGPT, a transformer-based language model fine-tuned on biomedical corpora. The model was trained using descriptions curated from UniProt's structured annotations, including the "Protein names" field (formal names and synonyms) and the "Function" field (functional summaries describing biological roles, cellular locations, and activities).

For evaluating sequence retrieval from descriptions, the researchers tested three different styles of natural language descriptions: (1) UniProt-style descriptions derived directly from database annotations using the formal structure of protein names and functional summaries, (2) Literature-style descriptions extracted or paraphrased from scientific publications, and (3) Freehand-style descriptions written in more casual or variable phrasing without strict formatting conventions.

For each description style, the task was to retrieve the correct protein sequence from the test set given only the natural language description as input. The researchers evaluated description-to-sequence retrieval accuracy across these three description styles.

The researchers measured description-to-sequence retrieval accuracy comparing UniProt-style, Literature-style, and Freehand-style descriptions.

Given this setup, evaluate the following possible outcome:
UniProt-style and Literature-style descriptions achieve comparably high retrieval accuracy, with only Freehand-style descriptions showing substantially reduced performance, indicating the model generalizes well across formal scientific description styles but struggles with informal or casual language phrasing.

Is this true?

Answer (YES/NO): NO